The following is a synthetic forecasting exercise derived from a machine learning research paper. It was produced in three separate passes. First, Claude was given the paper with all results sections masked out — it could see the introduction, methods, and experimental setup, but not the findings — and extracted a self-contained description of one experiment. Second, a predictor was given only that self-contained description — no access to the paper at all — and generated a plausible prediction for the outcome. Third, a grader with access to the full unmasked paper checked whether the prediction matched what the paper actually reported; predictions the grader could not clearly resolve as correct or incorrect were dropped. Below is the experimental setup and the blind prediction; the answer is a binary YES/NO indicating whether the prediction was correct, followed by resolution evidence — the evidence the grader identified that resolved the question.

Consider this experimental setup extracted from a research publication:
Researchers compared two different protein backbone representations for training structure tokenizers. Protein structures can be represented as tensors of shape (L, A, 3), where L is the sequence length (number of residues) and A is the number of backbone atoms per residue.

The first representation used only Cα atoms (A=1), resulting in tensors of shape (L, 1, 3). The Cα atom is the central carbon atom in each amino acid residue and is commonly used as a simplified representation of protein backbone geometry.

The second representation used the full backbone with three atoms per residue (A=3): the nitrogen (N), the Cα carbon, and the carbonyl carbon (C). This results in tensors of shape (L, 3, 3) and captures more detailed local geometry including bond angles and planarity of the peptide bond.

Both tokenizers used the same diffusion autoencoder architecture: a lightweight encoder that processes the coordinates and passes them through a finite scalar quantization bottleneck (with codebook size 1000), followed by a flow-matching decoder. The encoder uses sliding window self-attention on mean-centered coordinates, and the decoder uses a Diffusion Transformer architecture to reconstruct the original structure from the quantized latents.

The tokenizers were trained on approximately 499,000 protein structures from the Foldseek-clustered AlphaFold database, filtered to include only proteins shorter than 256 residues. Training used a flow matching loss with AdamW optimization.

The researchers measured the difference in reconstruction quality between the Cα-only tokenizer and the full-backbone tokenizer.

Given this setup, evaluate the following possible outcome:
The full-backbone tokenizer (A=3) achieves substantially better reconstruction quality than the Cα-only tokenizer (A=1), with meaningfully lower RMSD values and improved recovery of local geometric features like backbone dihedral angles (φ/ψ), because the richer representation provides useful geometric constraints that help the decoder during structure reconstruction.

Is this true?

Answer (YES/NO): NO